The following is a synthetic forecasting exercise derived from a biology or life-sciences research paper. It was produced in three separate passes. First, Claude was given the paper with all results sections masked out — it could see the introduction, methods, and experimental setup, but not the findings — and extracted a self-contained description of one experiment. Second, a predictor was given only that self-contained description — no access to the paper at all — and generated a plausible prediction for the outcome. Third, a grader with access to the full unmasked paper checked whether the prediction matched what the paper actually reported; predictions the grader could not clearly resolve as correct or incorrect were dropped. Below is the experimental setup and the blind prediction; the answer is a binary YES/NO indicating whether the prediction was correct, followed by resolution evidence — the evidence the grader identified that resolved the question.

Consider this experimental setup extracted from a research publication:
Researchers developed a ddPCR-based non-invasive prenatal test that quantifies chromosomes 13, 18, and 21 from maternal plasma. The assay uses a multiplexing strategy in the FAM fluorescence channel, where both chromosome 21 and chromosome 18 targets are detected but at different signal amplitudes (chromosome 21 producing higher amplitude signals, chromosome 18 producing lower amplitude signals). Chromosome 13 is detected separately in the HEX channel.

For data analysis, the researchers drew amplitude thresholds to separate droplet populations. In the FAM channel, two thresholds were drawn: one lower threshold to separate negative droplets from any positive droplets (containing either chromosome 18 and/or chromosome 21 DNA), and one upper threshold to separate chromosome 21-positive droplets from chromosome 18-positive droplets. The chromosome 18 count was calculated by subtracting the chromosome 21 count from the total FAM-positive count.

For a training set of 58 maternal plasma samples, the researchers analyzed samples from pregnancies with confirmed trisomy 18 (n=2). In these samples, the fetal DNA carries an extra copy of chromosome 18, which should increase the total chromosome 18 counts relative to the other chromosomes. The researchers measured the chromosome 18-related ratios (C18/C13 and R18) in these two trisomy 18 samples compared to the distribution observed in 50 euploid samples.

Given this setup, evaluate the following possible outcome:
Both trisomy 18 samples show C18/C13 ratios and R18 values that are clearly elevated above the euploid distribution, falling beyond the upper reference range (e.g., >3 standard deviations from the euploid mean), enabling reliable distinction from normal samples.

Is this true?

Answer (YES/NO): YES